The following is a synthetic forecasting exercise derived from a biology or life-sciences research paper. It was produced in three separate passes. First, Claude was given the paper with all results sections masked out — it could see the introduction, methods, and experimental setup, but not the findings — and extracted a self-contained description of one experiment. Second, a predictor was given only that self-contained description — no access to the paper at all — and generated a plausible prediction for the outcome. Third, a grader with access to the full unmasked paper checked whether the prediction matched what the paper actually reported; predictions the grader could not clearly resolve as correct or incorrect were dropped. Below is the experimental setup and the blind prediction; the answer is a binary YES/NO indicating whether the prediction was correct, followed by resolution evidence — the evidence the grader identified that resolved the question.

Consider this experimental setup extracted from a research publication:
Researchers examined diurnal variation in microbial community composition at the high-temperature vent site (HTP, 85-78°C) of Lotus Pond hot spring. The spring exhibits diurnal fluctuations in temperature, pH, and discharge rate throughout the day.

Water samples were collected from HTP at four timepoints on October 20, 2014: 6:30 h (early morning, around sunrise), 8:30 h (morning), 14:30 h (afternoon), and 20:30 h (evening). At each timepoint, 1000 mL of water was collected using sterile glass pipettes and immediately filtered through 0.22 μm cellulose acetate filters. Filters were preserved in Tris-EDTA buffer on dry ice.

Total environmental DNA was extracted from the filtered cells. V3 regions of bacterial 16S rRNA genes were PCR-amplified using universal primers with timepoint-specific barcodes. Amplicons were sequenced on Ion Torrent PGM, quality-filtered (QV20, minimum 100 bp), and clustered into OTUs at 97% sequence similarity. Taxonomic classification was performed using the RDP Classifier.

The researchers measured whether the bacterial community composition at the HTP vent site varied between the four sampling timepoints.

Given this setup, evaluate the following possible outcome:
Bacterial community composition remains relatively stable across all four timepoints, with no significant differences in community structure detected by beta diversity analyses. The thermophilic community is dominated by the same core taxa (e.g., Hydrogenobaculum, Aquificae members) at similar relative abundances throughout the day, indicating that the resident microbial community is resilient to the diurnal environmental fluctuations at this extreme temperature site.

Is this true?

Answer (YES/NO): NO